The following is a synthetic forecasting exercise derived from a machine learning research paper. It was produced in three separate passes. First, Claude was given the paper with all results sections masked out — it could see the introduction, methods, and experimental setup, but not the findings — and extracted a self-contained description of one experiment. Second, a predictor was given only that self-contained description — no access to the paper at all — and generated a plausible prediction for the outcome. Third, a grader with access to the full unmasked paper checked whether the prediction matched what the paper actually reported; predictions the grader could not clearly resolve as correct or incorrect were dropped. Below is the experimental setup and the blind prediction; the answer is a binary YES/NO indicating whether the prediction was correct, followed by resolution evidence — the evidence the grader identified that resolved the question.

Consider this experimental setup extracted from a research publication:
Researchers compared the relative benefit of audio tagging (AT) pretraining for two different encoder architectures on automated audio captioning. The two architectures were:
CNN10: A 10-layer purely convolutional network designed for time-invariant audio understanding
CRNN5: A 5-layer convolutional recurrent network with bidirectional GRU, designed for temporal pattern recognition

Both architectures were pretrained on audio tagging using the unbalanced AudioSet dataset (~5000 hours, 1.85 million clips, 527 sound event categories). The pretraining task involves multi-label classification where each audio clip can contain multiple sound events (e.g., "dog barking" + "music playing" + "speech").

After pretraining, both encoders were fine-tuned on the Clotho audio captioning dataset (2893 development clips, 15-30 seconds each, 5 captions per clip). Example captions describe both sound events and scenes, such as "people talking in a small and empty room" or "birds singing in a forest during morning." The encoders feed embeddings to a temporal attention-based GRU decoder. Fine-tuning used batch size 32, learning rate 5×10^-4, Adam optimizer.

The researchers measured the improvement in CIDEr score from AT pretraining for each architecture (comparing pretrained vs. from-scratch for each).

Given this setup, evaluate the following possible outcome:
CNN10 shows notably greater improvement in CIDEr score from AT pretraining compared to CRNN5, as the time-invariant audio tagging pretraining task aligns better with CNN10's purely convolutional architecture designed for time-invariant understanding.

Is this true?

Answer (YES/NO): YES